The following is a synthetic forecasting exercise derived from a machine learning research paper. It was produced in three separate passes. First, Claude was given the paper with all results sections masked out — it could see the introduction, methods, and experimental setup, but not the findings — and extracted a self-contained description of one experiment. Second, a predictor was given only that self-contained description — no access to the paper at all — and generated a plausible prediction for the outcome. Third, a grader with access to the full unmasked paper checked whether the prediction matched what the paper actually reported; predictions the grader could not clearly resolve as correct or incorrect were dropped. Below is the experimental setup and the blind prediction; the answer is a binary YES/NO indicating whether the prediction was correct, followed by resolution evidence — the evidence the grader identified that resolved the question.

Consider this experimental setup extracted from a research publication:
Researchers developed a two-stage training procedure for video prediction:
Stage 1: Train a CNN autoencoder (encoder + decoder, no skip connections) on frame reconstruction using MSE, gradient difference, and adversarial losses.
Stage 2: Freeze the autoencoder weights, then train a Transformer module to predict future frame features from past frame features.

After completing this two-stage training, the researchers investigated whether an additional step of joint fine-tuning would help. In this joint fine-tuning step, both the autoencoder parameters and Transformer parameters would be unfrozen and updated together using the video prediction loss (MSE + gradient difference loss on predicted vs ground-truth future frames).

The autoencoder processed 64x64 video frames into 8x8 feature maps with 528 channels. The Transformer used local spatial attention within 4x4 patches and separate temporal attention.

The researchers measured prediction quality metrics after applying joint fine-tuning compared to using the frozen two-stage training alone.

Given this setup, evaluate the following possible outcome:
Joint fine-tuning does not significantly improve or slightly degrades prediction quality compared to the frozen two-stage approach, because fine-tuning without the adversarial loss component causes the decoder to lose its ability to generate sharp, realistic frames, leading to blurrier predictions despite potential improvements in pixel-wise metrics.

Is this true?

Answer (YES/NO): NO